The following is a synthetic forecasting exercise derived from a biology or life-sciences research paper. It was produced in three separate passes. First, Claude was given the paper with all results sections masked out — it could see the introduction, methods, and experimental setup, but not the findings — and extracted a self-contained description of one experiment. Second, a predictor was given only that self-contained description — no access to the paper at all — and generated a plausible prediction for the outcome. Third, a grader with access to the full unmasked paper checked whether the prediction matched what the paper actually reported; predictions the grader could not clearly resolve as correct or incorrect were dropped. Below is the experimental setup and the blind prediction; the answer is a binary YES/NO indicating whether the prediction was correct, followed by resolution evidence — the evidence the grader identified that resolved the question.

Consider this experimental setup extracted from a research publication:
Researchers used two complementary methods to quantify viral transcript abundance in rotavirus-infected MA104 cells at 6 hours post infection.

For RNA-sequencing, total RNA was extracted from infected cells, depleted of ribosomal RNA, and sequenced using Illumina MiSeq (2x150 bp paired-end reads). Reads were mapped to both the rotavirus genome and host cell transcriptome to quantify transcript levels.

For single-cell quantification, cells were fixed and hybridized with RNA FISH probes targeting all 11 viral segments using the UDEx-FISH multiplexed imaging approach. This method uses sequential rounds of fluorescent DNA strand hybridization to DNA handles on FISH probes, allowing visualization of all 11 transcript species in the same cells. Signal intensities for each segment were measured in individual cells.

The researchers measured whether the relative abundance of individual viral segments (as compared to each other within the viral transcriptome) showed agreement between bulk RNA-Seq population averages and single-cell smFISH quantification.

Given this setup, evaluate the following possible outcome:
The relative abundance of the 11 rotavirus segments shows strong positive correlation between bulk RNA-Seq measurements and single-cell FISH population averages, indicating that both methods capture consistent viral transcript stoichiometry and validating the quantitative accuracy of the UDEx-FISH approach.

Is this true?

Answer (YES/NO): NO